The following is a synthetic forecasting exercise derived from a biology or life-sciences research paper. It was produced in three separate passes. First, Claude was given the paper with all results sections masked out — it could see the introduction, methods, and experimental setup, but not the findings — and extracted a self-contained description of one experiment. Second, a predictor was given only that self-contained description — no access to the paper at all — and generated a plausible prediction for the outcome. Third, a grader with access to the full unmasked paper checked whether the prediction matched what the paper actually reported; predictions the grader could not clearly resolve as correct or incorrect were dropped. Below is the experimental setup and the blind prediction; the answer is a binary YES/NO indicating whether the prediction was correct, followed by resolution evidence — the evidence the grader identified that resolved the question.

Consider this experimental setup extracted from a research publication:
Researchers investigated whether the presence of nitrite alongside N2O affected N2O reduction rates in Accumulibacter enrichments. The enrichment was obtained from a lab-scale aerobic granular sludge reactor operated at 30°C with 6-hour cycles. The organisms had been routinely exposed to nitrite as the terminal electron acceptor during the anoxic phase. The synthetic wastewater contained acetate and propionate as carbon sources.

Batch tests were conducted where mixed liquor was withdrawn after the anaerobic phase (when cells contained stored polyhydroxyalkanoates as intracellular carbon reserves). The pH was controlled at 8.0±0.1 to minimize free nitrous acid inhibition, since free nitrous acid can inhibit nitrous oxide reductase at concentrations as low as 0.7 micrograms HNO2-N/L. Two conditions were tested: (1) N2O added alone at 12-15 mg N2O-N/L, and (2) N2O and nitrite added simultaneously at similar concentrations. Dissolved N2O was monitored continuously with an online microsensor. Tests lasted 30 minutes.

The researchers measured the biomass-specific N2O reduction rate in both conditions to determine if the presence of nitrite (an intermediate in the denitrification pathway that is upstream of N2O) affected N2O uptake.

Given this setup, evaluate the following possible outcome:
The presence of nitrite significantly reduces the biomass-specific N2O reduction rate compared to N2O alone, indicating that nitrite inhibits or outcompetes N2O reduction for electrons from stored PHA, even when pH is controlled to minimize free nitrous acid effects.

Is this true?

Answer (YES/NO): NO